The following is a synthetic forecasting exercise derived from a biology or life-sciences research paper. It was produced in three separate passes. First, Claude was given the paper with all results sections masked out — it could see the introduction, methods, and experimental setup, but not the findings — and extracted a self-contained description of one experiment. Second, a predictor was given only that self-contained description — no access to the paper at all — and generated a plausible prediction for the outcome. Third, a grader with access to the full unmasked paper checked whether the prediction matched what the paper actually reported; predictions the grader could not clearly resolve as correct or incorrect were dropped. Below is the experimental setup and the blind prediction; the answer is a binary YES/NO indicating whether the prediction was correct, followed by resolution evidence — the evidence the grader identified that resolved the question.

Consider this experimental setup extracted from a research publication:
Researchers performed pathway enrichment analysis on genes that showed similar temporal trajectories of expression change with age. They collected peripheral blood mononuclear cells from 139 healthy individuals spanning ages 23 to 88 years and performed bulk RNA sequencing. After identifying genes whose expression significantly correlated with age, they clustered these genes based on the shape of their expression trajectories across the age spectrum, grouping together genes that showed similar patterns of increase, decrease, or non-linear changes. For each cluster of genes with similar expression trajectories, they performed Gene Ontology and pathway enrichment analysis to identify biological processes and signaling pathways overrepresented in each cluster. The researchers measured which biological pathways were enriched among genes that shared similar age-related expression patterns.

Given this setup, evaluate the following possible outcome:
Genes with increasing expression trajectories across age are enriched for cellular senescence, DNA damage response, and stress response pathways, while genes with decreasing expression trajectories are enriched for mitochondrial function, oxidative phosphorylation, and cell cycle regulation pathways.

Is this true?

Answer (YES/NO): NO